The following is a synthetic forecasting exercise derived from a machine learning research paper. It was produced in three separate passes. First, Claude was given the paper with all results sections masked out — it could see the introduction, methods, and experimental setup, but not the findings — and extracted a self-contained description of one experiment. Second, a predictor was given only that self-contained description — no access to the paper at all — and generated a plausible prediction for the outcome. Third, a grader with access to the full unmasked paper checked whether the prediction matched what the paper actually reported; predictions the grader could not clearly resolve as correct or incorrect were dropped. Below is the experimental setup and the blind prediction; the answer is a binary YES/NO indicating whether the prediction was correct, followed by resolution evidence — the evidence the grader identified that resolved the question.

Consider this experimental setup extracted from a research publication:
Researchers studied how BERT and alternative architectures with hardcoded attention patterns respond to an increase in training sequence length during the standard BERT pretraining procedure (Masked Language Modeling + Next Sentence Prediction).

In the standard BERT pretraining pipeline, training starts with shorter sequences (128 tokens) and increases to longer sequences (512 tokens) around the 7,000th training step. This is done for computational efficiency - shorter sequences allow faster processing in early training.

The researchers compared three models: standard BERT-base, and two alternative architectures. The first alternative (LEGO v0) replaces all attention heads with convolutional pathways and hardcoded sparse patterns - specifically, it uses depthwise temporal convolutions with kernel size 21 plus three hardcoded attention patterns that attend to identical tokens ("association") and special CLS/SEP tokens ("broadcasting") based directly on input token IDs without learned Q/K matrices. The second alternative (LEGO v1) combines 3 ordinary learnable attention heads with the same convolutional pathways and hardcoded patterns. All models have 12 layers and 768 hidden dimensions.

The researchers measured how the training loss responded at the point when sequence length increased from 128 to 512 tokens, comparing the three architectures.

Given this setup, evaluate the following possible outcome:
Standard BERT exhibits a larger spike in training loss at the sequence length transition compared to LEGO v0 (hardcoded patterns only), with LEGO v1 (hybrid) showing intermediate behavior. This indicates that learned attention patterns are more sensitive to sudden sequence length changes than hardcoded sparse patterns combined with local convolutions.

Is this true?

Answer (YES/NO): NO